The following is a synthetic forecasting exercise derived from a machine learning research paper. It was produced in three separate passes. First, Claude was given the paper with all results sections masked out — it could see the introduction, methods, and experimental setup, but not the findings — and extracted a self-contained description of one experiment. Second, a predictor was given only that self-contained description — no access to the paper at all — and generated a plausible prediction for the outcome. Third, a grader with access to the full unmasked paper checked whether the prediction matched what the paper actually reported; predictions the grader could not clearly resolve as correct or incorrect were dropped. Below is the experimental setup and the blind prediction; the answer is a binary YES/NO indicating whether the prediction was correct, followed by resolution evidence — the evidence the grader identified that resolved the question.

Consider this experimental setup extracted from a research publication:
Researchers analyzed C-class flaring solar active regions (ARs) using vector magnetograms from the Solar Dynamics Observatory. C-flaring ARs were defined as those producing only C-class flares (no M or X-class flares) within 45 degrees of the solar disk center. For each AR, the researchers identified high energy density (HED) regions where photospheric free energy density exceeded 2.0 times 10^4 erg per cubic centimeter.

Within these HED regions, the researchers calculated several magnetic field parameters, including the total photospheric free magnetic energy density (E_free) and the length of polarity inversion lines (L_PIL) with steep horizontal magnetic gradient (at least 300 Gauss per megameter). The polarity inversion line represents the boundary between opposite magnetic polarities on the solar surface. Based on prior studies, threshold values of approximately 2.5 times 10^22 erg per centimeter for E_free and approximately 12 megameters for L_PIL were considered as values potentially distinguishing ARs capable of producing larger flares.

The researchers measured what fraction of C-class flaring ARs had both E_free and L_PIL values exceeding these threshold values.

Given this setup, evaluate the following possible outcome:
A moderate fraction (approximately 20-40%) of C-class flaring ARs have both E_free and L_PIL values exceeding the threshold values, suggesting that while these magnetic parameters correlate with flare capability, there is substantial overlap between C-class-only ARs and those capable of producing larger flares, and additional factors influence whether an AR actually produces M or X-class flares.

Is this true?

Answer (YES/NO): YES